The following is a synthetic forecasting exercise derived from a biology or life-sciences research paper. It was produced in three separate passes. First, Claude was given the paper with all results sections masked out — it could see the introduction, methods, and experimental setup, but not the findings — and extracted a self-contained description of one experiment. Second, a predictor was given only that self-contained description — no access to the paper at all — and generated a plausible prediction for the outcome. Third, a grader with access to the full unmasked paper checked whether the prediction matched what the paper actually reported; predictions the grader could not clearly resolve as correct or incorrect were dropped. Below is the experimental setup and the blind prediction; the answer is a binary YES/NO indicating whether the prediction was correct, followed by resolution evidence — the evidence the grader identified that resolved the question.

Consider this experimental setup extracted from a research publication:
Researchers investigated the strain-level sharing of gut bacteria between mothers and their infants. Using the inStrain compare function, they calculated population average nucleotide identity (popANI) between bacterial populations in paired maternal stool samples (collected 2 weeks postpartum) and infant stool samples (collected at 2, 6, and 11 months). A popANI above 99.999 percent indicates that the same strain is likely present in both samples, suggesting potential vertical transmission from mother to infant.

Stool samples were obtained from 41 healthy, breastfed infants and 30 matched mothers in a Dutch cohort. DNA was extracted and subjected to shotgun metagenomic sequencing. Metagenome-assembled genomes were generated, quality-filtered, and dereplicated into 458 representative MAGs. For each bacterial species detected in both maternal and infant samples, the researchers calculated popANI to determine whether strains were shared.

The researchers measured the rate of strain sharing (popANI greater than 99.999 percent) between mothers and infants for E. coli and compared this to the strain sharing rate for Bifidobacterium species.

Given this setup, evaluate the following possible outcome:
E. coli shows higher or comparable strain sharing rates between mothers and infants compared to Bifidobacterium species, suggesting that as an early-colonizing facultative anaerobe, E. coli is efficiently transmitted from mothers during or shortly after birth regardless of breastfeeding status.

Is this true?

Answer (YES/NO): NO